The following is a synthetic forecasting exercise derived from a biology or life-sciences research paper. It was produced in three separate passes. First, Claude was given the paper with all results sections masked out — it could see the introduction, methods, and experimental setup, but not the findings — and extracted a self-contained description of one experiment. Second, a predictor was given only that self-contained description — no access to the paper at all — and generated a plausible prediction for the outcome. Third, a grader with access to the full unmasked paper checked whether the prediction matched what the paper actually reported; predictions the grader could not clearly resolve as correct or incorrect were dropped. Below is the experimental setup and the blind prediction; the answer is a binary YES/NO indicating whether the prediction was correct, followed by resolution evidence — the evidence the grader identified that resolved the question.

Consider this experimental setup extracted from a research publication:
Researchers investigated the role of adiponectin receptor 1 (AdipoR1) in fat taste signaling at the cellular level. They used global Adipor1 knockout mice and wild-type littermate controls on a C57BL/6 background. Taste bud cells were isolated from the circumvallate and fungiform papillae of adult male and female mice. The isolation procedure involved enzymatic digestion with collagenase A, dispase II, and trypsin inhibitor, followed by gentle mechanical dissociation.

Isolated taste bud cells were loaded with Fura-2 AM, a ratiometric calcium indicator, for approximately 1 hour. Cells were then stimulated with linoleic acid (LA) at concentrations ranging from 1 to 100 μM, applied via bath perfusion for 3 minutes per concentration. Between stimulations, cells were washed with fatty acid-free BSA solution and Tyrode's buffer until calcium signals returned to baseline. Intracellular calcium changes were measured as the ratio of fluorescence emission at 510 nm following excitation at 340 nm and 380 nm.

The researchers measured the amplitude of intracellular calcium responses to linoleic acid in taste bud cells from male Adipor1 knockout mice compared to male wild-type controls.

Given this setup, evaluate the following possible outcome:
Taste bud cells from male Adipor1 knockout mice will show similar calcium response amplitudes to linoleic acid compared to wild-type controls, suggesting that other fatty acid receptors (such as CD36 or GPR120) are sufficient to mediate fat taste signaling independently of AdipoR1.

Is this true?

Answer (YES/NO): NO